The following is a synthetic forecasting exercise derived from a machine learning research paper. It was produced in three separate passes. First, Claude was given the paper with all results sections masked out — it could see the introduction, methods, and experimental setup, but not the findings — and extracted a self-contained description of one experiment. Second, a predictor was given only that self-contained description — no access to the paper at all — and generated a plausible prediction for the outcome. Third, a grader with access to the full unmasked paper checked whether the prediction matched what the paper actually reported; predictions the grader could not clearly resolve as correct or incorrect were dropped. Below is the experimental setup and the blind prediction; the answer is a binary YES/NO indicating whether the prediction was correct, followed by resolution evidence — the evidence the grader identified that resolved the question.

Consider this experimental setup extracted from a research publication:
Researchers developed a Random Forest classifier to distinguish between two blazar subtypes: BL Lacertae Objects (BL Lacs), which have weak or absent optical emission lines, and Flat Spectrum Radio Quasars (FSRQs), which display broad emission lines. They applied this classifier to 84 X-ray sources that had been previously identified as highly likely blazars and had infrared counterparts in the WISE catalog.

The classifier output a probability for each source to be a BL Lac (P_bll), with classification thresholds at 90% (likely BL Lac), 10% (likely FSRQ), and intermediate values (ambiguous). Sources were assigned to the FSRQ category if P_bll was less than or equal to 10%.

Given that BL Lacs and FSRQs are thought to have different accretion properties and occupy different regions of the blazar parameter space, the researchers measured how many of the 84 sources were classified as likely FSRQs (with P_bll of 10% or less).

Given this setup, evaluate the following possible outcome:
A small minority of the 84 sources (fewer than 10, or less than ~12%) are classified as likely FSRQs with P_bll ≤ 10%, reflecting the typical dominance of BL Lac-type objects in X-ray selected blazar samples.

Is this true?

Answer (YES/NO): NO